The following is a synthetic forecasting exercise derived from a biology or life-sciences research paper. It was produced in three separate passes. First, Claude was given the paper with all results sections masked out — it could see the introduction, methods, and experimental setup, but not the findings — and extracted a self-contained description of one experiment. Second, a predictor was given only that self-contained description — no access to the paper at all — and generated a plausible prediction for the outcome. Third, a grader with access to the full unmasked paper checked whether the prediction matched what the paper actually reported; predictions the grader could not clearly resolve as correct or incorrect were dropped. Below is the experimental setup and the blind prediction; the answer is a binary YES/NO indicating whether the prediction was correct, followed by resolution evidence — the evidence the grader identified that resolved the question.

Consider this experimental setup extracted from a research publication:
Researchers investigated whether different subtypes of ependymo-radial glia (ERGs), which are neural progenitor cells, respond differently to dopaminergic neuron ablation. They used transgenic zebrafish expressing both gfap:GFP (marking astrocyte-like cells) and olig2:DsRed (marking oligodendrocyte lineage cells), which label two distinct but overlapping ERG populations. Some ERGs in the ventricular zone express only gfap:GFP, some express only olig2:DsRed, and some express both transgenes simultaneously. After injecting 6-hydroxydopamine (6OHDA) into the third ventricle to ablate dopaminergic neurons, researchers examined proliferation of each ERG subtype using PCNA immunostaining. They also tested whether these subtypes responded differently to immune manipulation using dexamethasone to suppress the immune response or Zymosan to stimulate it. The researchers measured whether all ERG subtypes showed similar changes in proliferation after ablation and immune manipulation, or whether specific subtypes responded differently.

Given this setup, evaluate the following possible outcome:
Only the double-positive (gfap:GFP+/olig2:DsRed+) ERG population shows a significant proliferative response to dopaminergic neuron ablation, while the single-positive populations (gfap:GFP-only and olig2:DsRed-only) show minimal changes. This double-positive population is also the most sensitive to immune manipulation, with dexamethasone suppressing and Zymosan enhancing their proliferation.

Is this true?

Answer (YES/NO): NO